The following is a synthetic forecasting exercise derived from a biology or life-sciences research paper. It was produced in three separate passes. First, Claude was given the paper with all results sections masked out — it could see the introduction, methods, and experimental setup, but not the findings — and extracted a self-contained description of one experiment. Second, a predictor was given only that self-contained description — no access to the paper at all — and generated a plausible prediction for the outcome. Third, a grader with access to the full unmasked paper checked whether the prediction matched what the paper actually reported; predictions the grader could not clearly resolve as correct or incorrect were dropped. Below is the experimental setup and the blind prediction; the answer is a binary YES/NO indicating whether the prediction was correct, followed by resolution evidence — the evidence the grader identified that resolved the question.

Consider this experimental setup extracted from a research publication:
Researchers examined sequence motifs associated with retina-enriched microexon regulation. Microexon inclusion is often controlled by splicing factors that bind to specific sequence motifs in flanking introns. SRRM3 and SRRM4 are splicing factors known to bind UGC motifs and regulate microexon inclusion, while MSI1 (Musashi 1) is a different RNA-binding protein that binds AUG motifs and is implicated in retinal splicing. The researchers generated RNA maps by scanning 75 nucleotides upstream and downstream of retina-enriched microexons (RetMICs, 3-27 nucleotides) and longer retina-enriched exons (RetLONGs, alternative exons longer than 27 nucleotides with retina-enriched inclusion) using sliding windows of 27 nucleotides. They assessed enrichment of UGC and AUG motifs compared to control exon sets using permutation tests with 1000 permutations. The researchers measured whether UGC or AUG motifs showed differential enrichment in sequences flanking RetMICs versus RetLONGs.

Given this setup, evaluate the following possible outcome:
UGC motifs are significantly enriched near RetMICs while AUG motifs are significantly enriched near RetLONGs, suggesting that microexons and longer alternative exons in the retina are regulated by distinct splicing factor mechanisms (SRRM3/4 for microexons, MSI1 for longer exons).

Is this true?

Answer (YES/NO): NO